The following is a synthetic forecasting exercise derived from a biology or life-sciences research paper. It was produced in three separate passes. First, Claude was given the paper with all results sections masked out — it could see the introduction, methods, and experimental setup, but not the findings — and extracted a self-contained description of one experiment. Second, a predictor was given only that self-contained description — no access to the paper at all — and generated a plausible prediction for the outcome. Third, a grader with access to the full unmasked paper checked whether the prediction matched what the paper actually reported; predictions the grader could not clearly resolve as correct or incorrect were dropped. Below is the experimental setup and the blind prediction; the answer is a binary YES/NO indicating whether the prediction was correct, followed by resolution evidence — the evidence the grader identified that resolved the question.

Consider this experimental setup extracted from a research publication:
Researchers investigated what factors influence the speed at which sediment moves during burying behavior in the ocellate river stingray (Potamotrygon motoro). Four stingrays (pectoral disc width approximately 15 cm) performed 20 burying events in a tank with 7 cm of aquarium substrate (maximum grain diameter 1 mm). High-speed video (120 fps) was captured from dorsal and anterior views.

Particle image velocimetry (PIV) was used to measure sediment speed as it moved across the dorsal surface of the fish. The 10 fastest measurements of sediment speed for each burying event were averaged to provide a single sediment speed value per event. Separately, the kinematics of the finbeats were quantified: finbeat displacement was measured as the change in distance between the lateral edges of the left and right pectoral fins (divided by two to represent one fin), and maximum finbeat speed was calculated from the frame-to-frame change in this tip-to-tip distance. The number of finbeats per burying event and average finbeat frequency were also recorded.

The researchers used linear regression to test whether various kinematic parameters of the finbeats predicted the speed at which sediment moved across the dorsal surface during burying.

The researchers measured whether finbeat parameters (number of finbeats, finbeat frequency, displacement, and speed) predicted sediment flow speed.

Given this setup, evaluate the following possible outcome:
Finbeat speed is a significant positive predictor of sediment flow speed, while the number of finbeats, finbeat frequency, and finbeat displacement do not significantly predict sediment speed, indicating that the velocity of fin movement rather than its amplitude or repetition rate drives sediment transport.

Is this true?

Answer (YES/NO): NO